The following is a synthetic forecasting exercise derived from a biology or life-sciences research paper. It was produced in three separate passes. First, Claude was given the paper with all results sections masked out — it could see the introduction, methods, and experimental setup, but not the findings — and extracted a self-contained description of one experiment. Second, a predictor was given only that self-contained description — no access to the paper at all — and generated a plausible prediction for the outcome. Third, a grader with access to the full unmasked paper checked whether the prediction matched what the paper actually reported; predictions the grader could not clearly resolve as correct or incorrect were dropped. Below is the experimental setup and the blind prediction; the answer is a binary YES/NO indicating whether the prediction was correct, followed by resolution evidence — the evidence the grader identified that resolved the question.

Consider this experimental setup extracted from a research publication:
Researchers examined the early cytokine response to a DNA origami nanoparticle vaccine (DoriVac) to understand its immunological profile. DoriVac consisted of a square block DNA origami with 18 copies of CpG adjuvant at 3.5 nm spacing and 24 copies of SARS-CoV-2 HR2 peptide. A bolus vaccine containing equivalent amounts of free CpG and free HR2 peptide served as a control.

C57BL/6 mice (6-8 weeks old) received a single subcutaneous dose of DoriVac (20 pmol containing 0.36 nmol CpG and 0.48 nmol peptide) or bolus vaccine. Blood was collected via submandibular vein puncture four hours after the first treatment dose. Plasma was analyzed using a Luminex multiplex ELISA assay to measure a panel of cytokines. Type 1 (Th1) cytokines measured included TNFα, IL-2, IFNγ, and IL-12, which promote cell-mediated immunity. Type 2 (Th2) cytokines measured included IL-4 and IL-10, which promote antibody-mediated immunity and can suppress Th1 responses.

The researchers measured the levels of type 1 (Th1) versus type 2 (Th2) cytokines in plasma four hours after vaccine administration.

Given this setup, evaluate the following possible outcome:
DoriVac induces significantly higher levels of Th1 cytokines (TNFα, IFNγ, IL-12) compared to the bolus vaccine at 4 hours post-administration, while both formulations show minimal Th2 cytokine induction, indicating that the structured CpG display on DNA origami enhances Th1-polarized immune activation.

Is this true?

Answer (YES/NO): NO